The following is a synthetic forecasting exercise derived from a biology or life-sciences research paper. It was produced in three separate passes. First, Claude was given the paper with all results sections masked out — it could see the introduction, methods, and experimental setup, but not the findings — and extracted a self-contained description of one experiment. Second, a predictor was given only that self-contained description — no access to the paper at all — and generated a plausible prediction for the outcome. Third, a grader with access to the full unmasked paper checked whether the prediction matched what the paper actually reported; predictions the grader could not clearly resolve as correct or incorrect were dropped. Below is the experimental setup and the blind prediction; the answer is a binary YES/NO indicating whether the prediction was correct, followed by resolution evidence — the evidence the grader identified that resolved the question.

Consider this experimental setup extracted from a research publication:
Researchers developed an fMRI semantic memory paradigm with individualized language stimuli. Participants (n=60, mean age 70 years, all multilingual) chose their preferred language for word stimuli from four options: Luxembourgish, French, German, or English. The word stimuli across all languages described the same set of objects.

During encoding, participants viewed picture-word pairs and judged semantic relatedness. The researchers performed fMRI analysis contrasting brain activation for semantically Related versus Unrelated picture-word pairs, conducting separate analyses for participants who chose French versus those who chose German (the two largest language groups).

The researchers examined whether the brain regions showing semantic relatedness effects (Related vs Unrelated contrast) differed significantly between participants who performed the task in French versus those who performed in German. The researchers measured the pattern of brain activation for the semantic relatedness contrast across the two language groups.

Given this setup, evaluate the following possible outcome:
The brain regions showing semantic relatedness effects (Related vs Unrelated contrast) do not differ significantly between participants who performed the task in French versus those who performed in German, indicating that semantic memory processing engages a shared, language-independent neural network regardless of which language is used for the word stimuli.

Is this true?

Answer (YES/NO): YES